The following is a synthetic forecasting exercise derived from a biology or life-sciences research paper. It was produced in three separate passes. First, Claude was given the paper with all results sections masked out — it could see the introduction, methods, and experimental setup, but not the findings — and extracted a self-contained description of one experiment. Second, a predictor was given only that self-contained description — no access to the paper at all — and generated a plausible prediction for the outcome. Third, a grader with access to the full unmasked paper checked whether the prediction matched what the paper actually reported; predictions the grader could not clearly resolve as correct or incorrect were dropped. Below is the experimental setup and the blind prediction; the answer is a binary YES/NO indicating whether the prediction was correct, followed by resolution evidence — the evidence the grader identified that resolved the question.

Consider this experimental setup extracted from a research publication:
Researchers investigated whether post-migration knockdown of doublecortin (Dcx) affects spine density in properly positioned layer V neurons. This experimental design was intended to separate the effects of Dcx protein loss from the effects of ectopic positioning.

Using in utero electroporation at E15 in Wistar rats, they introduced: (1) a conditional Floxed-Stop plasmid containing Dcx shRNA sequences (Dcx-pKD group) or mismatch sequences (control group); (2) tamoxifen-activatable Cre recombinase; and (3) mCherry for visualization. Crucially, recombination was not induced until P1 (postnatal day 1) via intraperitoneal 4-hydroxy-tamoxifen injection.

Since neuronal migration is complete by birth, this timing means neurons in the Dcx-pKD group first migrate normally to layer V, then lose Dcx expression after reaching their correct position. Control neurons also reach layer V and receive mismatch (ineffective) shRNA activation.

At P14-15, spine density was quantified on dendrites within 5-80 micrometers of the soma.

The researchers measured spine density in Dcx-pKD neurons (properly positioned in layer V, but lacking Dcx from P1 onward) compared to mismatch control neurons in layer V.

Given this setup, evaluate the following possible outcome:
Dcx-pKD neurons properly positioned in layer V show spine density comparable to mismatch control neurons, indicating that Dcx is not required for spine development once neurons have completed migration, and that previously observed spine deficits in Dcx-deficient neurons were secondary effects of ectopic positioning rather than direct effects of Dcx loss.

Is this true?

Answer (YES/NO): NO